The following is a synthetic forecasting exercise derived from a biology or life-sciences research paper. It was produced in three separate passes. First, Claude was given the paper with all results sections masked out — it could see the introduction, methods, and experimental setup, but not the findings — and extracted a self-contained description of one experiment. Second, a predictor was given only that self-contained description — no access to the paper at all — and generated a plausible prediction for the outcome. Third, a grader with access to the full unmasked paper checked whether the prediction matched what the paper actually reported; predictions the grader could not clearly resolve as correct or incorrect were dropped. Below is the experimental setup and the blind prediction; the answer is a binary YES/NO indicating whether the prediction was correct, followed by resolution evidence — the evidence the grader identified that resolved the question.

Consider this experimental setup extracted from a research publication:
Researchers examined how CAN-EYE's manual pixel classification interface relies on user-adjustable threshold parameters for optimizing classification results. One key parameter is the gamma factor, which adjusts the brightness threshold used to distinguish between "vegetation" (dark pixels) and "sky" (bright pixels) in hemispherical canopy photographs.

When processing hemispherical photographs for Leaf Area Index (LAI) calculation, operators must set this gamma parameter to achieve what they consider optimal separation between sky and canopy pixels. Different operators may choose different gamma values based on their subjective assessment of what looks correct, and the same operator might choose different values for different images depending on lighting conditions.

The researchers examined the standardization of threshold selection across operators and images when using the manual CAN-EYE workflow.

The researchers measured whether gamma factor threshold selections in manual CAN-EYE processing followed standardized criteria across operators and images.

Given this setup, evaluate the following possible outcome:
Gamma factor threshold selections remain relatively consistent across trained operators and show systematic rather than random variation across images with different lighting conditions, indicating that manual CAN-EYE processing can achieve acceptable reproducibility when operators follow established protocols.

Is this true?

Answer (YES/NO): NO